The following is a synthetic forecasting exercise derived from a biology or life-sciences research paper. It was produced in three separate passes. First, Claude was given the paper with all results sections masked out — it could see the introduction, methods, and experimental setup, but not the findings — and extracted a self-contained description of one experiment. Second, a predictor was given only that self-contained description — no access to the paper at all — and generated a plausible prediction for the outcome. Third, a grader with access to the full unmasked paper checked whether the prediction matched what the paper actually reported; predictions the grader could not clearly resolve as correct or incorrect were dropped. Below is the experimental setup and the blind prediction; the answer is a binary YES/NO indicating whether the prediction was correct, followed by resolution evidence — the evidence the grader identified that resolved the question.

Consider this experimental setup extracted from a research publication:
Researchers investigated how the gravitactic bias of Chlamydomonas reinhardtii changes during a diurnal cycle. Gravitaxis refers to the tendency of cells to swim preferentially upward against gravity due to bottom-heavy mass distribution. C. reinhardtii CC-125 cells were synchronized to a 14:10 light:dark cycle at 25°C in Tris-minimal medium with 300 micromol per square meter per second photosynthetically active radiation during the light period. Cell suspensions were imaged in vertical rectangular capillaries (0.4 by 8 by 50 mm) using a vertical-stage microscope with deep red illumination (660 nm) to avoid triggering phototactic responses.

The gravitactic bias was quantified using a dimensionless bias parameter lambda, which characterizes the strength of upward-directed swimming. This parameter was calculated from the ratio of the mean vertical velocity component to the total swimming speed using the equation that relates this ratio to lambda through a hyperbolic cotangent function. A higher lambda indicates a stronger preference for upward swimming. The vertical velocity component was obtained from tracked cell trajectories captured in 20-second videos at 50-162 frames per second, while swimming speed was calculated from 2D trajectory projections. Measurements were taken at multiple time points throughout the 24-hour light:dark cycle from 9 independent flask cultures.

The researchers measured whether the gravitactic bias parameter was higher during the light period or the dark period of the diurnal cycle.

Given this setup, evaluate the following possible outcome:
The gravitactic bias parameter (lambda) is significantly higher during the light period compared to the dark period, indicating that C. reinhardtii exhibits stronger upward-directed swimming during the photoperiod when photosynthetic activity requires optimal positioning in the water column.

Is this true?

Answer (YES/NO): NO